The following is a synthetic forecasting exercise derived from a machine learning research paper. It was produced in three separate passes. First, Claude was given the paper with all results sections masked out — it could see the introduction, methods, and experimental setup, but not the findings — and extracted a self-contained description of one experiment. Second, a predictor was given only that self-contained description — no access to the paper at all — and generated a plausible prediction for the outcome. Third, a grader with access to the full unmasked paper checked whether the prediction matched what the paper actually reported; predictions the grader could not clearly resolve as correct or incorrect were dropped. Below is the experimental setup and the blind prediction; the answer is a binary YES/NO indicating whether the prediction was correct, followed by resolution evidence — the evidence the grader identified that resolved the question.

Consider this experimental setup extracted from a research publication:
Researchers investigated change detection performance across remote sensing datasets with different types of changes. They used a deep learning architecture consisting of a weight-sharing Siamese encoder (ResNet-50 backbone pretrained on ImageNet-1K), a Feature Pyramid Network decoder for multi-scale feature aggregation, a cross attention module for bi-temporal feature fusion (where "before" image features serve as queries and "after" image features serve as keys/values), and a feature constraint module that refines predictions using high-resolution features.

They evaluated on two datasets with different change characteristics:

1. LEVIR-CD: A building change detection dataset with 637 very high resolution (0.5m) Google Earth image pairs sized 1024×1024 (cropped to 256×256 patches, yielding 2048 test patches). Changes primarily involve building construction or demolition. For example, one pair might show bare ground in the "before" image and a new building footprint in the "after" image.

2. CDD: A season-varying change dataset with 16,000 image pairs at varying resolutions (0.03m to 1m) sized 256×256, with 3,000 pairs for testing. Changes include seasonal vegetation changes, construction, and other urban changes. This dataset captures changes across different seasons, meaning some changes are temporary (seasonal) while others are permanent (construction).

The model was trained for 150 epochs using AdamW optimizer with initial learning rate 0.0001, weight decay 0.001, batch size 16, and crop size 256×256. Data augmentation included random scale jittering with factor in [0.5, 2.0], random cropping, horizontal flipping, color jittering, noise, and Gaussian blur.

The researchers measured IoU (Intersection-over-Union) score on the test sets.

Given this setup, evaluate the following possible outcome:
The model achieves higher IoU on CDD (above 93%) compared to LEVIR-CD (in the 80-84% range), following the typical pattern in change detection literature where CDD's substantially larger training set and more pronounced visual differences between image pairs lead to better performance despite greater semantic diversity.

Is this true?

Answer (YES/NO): NO